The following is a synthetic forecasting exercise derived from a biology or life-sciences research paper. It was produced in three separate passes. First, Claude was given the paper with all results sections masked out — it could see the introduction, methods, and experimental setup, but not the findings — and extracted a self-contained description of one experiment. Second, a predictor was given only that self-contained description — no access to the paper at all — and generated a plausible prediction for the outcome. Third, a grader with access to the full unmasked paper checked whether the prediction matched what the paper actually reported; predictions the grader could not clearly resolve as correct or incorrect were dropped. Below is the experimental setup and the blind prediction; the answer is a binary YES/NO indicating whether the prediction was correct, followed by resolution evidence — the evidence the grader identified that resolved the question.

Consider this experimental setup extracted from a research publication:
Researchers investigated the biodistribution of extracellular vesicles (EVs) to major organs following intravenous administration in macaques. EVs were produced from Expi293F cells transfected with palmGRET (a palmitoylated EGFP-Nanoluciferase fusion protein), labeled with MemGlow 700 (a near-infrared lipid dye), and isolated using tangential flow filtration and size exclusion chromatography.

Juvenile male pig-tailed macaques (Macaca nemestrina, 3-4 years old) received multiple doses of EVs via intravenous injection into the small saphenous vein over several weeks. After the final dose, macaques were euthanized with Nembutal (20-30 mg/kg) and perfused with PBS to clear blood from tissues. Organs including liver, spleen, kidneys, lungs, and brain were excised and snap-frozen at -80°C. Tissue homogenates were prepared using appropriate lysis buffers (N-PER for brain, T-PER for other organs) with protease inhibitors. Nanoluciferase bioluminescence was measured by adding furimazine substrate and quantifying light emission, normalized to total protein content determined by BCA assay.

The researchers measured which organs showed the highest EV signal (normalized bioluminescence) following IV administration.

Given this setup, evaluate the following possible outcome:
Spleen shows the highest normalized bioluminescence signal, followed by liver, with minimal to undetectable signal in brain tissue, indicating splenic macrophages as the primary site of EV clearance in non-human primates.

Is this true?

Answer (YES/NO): NO